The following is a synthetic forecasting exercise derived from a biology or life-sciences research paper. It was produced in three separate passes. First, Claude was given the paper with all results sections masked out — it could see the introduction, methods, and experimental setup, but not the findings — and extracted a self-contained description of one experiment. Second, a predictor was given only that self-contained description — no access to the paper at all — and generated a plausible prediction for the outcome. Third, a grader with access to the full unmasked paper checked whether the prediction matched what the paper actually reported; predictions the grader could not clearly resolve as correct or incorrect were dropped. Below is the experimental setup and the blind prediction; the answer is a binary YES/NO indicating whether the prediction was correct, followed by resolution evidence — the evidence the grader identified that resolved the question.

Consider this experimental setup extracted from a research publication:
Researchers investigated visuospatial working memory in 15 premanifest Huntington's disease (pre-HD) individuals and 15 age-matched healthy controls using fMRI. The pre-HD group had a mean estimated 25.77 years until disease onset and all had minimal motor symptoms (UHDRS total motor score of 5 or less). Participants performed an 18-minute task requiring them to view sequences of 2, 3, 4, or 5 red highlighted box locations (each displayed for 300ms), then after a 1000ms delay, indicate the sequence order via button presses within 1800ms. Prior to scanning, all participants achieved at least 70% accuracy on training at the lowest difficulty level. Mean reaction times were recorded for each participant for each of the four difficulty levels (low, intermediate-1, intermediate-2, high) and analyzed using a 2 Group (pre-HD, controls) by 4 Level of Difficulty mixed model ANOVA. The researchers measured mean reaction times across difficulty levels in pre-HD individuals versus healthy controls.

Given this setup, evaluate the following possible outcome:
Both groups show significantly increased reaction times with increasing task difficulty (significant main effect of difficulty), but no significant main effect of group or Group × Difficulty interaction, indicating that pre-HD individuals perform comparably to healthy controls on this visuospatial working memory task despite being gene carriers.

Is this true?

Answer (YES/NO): YES